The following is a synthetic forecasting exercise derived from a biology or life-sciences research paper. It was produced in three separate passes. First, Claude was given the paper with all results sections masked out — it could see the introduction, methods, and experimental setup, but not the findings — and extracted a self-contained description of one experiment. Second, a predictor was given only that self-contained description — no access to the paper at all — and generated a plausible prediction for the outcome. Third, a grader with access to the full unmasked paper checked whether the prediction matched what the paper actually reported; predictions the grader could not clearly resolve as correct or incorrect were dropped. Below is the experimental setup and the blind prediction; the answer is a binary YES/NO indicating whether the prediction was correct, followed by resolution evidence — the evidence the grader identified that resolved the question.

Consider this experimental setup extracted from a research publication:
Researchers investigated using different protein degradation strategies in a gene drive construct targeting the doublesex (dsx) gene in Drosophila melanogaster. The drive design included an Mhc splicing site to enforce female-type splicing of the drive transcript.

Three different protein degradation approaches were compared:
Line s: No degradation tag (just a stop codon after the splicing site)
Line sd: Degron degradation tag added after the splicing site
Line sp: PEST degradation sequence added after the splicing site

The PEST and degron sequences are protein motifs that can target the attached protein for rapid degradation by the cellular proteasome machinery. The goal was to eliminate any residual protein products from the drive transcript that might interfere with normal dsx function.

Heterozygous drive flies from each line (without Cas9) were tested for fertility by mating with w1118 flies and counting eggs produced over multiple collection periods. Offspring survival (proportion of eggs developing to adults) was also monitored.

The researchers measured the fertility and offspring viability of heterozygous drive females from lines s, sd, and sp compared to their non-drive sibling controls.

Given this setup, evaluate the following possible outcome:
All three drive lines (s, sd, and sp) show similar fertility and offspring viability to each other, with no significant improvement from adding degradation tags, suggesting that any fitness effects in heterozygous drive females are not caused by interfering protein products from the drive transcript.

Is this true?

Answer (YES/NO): NO